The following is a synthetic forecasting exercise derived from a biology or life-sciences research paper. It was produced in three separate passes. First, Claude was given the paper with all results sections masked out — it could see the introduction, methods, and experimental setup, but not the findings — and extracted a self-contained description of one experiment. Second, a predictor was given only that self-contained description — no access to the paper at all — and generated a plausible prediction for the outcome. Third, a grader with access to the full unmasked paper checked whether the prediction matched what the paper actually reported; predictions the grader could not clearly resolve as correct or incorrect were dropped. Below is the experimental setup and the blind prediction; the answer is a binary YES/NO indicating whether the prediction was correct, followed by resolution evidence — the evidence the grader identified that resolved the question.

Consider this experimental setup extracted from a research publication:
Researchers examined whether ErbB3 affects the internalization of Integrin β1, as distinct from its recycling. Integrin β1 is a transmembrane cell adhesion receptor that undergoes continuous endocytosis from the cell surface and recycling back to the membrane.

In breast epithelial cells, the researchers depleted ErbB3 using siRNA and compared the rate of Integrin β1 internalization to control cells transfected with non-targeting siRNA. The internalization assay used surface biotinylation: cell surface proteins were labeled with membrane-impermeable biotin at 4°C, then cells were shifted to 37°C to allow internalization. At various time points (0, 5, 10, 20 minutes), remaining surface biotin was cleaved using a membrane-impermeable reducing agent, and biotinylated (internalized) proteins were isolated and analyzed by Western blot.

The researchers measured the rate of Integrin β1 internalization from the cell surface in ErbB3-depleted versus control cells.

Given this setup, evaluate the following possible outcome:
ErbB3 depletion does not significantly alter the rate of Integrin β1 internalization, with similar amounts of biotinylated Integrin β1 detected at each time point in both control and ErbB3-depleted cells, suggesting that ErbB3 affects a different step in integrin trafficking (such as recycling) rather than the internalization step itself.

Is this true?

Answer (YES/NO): YES